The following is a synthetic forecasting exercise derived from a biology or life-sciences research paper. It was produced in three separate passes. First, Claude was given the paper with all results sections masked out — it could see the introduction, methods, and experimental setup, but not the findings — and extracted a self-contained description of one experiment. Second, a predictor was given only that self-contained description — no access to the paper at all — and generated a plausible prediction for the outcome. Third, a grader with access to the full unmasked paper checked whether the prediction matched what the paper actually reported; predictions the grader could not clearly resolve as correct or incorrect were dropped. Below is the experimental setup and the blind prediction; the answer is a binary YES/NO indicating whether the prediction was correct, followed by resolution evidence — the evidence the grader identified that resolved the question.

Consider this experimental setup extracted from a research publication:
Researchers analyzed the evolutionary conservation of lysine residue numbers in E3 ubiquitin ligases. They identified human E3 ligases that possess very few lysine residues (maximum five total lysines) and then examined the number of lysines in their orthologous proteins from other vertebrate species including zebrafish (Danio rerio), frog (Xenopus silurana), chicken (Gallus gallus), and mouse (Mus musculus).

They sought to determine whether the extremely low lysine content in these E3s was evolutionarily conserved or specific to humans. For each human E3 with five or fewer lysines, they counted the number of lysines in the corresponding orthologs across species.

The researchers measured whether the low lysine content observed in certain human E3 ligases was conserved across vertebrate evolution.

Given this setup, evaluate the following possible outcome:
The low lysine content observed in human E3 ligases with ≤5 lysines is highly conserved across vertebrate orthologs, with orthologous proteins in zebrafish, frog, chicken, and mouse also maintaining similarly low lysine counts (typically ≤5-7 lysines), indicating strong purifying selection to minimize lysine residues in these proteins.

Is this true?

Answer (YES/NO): NO